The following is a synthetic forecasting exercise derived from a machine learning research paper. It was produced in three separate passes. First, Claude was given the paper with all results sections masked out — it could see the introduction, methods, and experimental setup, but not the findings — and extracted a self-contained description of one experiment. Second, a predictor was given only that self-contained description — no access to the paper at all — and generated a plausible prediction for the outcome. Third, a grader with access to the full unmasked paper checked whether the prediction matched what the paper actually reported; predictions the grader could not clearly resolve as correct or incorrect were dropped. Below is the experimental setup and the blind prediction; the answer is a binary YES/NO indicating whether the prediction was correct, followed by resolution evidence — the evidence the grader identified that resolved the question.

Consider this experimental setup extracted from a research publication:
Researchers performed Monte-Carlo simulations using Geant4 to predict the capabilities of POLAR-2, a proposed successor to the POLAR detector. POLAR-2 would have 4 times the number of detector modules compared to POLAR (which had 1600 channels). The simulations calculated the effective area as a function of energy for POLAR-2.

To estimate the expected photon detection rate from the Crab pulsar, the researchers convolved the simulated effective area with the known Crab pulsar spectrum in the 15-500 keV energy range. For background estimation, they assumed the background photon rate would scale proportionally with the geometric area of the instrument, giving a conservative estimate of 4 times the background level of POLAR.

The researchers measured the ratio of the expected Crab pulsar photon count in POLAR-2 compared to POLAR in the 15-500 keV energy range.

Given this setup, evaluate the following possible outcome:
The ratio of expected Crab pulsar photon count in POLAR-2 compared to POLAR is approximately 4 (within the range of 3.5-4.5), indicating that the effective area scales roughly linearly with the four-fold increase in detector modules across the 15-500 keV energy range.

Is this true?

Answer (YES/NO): NO